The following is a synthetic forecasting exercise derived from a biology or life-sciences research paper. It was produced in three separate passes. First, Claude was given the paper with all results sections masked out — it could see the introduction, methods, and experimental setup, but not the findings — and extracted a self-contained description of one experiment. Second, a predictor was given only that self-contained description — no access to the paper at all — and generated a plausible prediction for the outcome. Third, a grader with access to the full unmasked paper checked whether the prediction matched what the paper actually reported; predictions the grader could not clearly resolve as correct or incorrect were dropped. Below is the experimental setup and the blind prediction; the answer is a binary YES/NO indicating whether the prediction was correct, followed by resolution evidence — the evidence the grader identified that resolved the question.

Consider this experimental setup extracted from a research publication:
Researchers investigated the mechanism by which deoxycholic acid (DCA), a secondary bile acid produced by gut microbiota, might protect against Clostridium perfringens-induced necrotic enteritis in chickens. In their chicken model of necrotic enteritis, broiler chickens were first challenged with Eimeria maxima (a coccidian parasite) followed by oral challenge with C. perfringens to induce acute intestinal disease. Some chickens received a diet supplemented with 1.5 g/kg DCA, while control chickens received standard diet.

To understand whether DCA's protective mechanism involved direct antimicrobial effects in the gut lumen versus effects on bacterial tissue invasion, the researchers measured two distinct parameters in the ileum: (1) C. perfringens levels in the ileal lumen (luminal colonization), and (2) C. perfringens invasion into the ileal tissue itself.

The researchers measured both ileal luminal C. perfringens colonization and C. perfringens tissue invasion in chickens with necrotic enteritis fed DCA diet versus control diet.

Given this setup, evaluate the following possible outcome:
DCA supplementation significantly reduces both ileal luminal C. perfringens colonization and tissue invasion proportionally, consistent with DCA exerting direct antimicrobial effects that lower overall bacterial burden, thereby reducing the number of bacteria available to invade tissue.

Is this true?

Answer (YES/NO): NO